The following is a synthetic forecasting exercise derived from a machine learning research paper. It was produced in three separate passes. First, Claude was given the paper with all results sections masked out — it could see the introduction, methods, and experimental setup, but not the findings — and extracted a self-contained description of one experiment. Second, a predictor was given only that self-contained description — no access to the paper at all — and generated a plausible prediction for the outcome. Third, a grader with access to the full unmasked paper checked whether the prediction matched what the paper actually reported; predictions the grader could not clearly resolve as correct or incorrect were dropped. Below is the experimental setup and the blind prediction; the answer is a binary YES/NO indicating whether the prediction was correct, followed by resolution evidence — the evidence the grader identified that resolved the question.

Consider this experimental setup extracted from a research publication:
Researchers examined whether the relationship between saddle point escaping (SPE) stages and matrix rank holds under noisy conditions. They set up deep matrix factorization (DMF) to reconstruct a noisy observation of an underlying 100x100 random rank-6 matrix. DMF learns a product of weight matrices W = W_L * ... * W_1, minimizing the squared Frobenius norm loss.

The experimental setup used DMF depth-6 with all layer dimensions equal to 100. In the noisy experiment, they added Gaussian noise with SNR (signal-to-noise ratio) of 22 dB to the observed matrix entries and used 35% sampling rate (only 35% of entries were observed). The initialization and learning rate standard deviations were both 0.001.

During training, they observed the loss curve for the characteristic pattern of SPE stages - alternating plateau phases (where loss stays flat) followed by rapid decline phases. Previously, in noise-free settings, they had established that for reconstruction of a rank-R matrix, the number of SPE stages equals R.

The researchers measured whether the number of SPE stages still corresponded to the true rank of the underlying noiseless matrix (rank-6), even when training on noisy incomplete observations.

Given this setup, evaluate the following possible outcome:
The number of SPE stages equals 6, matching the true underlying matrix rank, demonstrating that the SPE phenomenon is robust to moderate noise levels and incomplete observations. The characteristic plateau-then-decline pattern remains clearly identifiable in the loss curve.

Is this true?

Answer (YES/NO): YES